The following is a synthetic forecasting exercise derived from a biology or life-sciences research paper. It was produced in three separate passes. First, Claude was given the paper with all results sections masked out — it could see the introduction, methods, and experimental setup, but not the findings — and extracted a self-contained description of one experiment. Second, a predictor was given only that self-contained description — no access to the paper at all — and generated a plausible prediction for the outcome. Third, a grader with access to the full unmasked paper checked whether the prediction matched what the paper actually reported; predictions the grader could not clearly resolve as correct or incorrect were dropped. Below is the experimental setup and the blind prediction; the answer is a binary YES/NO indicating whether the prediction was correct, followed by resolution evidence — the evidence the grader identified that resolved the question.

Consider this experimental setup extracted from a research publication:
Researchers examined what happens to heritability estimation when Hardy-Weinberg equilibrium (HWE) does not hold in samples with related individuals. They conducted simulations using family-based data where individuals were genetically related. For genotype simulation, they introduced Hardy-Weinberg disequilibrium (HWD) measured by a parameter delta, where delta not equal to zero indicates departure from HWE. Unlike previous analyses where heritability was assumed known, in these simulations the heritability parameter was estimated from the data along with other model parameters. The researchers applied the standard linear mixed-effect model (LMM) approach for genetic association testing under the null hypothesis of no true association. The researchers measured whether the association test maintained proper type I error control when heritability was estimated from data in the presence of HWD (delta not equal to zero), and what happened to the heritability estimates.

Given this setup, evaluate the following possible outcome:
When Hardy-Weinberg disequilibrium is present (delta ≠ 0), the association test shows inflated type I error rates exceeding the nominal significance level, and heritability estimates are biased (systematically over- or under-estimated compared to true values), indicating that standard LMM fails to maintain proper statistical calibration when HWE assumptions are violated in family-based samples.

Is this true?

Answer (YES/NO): NO